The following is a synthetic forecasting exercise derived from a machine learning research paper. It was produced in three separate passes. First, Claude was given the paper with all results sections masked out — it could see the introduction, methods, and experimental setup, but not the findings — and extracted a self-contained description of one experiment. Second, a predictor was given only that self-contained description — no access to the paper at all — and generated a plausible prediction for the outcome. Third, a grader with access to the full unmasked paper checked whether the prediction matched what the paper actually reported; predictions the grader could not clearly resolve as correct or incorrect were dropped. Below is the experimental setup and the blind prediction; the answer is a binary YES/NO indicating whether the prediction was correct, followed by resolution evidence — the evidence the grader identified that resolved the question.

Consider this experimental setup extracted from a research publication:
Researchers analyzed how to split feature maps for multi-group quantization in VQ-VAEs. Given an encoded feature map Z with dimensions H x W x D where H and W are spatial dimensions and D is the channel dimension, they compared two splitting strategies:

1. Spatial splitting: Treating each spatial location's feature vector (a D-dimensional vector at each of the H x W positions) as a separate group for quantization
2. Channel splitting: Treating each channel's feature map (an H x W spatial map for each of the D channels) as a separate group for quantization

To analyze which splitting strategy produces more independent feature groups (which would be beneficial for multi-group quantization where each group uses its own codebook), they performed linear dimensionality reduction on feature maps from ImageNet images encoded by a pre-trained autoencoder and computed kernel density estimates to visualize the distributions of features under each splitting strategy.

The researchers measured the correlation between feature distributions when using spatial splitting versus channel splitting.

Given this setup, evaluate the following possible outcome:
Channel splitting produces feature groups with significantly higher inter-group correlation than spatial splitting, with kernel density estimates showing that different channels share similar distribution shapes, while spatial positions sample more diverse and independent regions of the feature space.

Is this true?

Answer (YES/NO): NO